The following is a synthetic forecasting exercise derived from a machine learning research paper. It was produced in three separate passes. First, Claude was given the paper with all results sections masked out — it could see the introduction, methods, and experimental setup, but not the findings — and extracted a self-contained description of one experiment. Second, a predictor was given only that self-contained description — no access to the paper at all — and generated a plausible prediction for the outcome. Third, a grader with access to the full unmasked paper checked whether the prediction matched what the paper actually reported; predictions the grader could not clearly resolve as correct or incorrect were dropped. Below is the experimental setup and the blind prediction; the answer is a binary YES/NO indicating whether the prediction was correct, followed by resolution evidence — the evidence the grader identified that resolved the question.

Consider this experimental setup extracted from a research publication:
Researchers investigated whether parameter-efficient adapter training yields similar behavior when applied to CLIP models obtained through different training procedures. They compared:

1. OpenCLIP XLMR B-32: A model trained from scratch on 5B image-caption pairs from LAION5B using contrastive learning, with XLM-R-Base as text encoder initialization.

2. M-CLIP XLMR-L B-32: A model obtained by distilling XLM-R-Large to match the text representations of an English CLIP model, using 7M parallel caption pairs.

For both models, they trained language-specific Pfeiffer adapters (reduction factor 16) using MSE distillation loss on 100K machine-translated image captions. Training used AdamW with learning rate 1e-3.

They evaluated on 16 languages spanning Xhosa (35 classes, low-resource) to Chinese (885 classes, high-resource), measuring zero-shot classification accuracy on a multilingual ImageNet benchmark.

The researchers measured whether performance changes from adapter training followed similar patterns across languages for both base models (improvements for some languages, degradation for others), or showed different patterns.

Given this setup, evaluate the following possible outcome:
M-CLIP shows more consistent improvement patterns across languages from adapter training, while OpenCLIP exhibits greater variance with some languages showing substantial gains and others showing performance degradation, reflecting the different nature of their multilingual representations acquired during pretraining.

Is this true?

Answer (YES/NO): NO